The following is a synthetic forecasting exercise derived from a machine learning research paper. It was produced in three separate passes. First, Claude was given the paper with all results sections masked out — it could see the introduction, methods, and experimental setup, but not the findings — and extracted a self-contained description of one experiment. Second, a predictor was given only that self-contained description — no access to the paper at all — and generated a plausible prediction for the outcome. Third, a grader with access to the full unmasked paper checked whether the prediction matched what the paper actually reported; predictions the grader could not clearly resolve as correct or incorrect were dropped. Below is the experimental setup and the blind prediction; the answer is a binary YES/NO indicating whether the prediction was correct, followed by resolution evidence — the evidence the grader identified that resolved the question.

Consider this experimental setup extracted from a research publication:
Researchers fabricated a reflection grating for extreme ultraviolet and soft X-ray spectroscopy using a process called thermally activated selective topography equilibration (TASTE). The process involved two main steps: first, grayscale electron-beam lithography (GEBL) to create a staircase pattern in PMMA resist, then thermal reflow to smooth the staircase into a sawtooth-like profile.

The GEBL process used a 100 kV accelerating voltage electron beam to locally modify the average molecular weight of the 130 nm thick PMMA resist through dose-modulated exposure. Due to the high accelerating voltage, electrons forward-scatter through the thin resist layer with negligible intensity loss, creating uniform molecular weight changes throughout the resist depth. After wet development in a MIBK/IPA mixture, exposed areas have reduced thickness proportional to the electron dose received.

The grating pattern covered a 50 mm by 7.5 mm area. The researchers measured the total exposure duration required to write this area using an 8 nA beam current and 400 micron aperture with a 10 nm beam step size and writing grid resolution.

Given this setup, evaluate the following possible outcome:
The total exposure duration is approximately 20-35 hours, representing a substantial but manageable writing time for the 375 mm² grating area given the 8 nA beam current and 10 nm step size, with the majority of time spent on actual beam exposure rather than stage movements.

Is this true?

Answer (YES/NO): YES